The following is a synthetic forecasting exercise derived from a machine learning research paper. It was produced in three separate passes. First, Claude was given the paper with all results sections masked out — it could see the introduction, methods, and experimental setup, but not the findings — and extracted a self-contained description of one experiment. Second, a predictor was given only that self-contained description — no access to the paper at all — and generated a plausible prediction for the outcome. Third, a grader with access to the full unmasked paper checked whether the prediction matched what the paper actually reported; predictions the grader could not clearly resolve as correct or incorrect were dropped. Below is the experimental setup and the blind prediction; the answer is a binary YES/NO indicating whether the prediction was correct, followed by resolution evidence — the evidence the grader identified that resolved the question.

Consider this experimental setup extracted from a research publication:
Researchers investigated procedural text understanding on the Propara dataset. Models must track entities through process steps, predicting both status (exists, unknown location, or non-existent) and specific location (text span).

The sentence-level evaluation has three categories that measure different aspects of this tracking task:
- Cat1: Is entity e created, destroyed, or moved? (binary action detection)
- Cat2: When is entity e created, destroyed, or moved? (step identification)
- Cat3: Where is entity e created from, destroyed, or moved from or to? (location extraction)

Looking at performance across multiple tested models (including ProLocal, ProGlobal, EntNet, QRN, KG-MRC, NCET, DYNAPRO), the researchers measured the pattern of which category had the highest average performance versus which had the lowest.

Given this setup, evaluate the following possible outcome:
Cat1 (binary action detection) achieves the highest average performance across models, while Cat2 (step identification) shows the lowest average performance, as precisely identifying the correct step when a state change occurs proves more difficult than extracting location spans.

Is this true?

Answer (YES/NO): NO